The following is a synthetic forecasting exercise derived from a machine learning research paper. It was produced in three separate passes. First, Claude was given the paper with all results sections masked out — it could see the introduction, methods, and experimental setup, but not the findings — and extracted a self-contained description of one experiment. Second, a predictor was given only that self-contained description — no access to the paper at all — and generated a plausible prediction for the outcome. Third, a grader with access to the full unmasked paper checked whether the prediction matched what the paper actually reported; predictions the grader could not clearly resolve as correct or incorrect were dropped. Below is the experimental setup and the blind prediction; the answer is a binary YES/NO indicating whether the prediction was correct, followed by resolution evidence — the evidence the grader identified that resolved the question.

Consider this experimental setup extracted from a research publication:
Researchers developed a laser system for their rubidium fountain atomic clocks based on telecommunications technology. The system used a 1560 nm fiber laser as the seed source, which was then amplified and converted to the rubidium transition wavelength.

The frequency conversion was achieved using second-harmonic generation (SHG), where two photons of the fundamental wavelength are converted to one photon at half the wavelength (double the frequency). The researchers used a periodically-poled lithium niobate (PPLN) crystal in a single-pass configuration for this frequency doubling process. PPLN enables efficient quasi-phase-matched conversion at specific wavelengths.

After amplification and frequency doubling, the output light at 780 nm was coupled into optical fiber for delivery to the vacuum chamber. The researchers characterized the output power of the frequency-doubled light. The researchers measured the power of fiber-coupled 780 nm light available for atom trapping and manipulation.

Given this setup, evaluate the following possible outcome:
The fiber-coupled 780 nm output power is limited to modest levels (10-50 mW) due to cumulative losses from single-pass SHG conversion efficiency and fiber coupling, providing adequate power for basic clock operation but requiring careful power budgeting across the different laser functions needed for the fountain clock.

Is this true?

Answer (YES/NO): NO